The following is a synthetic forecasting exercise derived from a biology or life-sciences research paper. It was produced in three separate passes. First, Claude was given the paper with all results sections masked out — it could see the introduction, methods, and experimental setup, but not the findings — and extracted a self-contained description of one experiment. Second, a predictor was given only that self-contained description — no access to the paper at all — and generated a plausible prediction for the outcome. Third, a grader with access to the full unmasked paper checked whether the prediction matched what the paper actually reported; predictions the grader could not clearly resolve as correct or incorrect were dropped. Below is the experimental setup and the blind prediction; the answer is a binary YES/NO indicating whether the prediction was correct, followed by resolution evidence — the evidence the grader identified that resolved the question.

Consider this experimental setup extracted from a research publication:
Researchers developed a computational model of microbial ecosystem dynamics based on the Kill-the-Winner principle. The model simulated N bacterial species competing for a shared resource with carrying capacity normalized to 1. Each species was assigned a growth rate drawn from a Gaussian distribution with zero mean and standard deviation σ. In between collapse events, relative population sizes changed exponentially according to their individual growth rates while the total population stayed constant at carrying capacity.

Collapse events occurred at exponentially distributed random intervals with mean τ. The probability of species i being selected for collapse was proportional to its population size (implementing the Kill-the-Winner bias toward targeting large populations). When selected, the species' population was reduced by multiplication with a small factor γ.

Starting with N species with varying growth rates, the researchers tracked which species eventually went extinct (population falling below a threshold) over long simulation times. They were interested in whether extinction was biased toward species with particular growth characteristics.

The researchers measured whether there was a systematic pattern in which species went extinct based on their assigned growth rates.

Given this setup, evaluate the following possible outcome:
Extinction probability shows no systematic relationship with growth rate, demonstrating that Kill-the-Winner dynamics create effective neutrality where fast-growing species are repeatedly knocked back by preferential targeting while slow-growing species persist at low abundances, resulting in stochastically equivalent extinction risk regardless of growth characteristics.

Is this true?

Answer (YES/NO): NO